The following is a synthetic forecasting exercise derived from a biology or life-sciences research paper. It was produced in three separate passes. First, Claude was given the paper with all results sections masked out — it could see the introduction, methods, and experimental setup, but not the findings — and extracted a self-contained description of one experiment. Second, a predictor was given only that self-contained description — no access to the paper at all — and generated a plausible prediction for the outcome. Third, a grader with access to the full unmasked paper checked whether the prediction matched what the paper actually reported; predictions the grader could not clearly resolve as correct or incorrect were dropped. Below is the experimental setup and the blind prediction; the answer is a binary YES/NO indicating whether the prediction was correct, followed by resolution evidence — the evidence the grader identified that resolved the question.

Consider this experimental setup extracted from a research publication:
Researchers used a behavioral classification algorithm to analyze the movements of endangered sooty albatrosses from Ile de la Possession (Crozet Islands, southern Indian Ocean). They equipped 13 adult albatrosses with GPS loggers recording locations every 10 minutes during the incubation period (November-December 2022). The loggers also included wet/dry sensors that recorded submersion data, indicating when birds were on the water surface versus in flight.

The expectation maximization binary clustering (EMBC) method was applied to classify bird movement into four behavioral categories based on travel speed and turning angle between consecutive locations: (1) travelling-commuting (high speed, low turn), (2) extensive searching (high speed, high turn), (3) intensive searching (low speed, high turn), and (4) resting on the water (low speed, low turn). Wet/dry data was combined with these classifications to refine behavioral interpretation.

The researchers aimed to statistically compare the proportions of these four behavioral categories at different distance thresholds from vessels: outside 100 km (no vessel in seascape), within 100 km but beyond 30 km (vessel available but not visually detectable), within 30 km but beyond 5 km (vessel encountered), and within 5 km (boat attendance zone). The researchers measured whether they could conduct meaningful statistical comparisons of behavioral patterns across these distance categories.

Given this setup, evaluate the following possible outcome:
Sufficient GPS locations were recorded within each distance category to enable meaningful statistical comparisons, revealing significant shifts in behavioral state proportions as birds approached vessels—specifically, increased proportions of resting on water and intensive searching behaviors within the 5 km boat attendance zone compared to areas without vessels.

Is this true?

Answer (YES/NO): NO